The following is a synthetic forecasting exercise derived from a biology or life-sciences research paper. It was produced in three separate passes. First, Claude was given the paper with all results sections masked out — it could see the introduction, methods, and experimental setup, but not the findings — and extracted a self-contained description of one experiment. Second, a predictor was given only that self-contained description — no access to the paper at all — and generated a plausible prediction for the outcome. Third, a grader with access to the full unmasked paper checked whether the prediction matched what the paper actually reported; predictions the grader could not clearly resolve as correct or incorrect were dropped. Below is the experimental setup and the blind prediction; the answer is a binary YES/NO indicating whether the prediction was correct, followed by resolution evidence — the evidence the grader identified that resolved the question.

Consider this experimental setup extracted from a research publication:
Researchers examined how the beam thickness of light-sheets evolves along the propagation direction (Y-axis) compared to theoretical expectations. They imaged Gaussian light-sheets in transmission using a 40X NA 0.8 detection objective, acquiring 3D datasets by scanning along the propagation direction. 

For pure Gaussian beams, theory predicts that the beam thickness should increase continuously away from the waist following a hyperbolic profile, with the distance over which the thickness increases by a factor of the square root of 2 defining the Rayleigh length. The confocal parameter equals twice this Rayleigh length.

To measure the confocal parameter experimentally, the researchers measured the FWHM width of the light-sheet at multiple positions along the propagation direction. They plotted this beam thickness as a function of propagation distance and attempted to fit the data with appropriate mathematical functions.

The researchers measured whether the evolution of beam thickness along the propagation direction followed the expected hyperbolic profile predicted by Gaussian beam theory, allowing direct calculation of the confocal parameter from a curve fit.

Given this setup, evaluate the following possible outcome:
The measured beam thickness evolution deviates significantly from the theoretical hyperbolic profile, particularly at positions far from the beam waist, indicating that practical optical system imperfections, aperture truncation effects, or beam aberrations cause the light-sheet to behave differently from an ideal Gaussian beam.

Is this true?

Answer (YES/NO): NO